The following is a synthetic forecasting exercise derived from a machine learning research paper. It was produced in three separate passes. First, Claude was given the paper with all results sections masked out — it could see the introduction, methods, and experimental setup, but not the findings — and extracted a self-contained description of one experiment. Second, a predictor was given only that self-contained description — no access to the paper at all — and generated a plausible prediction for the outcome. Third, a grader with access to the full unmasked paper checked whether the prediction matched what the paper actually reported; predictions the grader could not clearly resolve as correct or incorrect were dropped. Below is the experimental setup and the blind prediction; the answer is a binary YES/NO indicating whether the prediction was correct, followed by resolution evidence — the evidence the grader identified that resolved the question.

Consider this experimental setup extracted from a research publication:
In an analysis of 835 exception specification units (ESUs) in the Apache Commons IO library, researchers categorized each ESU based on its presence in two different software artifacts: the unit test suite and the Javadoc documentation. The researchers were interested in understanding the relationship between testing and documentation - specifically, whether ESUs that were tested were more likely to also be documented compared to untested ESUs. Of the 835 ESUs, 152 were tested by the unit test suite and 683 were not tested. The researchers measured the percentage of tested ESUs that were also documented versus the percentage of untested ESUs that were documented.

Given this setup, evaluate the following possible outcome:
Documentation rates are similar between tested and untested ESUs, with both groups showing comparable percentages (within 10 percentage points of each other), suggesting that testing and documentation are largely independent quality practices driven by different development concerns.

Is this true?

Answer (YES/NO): NO